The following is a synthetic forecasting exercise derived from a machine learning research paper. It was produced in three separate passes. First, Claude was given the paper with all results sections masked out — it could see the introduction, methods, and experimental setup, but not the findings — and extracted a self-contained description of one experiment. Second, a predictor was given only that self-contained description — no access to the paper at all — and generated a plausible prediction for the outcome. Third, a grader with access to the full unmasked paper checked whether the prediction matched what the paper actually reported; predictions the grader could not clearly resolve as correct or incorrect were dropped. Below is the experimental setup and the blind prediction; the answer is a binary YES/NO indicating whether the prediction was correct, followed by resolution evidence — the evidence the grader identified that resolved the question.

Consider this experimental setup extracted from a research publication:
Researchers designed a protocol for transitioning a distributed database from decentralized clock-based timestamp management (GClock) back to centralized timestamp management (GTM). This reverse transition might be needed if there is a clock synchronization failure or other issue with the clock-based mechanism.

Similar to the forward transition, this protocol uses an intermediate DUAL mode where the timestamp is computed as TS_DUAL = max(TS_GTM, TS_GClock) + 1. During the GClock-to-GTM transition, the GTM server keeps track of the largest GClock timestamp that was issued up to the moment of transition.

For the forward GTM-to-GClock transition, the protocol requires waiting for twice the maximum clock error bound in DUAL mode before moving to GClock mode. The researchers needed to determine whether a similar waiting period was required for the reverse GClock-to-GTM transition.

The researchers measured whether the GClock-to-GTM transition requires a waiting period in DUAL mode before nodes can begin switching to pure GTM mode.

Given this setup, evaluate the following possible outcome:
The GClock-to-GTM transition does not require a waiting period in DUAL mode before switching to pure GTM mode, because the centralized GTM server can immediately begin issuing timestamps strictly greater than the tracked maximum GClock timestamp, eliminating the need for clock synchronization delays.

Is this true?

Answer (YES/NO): YES